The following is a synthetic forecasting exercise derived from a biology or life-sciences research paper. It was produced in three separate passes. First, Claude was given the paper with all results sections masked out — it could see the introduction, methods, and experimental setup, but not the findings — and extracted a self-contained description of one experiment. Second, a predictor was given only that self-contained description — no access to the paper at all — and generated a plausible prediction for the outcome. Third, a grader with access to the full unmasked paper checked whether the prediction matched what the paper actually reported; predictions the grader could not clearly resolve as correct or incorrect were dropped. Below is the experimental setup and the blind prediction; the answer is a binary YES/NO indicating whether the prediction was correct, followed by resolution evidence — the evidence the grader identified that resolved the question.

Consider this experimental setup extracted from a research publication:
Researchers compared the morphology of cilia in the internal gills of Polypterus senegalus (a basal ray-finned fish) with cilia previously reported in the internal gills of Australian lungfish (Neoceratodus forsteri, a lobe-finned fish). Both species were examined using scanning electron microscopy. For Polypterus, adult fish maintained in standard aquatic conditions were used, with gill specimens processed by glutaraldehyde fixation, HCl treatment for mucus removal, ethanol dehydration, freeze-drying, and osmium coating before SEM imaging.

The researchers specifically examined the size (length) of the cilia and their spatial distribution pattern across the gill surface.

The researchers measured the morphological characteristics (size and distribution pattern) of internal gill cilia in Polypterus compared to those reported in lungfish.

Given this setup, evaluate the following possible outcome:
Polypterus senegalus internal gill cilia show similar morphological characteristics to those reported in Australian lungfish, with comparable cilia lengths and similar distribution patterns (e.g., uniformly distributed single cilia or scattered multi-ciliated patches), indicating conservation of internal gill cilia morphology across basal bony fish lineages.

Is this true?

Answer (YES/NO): NO